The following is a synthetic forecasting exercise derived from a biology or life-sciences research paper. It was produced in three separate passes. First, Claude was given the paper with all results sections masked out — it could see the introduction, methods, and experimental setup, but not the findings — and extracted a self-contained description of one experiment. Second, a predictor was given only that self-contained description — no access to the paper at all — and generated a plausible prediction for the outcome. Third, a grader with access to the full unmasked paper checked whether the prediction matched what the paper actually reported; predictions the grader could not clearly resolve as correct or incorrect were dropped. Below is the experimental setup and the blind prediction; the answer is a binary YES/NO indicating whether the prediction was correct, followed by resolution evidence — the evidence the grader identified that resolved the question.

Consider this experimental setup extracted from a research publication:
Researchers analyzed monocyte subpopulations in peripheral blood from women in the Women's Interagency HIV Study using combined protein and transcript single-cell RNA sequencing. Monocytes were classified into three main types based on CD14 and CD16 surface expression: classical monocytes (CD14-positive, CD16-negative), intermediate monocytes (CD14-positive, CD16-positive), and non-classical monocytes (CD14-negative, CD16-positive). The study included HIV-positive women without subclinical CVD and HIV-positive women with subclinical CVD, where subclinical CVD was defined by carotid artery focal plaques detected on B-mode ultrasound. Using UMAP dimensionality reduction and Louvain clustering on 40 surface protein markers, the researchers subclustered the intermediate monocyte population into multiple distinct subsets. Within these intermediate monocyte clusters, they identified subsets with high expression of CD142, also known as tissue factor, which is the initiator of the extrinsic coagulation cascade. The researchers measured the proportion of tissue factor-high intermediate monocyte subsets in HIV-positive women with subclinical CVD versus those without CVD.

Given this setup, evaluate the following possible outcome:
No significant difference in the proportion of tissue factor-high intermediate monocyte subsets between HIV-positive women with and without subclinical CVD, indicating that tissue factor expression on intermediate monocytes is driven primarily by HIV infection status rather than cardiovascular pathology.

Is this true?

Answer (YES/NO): NO